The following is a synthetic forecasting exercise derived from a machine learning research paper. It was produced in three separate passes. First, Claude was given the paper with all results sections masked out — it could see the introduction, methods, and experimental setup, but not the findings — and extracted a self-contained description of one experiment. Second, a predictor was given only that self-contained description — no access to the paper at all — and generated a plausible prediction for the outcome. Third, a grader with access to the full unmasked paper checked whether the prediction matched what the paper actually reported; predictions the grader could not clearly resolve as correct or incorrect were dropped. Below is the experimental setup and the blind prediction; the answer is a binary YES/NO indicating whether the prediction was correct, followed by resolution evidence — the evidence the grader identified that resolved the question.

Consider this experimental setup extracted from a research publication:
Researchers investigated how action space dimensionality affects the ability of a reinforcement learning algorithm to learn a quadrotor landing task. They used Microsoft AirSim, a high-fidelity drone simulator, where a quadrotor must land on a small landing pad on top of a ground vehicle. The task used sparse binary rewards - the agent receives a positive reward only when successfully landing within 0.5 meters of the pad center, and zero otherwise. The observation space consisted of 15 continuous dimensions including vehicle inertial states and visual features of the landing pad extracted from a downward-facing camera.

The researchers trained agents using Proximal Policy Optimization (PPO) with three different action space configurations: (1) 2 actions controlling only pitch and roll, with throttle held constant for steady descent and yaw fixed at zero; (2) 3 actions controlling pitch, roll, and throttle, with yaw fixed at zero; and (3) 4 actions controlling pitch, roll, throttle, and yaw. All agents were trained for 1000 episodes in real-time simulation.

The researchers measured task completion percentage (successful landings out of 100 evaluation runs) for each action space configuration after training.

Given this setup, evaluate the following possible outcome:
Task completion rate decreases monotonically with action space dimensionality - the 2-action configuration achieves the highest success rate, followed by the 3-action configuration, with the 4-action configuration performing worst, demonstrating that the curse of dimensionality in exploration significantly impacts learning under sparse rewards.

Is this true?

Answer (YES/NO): YES